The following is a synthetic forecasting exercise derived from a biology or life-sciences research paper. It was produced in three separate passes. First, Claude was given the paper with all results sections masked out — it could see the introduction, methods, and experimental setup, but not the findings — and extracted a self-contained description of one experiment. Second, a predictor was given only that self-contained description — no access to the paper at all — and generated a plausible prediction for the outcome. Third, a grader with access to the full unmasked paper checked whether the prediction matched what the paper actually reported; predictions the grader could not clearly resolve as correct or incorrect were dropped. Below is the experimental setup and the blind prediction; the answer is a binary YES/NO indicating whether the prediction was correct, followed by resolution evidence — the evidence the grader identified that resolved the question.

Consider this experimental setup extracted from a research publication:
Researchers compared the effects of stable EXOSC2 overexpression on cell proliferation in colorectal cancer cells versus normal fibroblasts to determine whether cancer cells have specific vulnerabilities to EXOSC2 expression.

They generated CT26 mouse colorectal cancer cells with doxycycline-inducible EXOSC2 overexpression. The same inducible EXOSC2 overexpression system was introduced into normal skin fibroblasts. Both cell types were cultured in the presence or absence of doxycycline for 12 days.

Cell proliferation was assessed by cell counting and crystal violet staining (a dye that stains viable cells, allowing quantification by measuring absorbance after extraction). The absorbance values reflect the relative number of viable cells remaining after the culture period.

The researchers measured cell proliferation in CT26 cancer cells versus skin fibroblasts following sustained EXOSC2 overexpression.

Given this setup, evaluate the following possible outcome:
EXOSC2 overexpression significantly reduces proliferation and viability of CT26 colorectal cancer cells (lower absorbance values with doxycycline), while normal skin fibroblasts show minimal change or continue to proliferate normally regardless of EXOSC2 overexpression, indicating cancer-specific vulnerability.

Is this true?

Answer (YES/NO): YES